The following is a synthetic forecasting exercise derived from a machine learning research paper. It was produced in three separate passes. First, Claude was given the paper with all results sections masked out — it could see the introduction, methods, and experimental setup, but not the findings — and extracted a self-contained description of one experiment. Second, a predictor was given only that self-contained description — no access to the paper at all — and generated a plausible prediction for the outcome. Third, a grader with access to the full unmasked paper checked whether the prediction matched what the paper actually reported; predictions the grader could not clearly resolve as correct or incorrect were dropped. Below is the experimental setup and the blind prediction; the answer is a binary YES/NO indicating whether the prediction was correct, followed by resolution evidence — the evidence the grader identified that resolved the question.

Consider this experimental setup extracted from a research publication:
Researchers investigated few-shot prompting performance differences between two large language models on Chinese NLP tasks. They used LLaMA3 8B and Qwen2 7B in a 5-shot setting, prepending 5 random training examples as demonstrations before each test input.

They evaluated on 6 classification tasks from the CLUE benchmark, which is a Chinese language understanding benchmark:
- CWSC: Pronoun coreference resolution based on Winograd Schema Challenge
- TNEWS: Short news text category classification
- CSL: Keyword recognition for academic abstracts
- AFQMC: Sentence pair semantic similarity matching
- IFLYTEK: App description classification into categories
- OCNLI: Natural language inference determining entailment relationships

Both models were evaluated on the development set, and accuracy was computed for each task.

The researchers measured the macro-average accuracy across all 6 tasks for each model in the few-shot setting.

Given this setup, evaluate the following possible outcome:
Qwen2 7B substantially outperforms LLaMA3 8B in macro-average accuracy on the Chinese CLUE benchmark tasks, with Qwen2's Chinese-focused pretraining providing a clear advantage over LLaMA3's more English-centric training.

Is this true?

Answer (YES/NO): YES